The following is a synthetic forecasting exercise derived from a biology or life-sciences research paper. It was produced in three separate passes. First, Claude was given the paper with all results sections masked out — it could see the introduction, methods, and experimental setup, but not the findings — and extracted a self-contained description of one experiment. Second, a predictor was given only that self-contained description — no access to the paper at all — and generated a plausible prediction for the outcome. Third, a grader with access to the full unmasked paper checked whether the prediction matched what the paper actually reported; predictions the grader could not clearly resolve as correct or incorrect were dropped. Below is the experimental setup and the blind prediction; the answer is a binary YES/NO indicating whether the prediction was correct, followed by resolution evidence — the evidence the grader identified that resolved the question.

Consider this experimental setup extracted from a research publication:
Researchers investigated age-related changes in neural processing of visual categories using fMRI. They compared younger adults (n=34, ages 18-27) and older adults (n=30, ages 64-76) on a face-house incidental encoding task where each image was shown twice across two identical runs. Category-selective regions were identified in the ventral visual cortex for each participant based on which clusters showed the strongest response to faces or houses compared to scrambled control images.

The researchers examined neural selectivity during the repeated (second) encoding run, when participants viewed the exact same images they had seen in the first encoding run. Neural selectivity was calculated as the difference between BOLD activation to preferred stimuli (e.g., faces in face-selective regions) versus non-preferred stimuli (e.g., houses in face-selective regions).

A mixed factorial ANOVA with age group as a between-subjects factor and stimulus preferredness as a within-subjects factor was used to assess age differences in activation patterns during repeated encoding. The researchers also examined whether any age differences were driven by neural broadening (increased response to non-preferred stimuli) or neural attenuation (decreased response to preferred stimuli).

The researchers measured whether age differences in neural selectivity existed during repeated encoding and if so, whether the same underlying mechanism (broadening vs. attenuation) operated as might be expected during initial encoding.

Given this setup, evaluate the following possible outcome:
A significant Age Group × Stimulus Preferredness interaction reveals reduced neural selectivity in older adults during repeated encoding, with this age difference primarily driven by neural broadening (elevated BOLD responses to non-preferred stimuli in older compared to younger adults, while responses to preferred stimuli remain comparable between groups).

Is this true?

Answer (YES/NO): NO